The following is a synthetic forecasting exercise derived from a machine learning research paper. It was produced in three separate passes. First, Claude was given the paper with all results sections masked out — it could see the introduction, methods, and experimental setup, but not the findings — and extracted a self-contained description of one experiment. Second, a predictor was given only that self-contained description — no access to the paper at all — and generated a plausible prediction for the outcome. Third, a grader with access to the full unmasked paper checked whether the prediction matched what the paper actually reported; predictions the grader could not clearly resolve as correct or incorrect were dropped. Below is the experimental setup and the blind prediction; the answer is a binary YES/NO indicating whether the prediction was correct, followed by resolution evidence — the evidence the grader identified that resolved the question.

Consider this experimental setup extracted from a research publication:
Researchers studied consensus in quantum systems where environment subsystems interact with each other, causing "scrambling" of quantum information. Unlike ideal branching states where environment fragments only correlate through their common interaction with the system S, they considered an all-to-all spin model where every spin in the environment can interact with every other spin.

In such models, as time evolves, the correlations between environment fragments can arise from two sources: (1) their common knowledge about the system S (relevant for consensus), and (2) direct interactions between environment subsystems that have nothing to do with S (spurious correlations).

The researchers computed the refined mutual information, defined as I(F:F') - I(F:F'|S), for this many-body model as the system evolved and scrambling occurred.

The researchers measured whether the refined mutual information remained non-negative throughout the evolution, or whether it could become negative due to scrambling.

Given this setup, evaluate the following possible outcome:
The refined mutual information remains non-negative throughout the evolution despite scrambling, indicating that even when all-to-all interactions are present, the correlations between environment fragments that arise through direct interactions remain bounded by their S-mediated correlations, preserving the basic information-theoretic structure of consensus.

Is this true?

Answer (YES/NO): NO